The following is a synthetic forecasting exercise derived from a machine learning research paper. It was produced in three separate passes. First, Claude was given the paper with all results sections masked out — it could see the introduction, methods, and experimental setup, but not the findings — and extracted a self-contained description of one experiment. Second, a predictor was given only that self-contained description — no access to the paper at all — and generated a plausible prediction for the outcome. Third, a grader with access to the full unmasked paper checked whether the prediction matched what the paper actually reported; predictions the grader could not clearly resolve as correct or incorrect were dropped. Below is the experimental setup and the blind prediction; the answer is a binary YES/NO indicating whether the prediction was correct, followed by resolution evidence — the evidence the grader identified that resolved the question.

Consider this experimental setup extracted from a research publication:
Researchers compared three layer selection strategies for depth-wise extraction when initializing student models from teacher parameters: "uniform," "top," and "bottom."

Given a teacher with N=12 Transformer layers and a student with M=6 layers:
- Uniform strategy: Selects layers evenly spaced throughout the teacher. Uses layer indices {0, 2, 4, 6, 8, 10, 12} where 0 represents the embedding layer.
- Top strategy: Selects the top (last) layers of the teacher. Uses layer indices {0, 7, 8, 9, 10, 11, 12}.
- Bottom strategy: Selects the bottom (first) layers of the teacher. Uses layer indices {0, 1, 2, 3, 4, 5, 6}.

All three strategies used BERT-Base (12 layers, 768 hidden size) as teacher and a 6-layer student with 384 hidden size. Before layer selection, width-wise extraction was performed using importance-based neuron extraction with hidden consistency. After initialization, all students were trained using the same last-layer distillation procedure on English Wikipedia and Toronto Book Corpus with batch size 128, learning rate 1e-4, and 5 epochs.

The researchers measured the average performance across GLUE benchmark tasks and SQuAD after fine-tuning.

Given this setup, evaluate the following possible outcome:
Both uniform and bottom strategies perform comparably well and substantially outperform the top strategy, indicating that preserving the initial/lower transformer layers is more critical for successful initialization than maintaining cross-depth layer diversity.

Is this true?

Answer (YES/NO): NO